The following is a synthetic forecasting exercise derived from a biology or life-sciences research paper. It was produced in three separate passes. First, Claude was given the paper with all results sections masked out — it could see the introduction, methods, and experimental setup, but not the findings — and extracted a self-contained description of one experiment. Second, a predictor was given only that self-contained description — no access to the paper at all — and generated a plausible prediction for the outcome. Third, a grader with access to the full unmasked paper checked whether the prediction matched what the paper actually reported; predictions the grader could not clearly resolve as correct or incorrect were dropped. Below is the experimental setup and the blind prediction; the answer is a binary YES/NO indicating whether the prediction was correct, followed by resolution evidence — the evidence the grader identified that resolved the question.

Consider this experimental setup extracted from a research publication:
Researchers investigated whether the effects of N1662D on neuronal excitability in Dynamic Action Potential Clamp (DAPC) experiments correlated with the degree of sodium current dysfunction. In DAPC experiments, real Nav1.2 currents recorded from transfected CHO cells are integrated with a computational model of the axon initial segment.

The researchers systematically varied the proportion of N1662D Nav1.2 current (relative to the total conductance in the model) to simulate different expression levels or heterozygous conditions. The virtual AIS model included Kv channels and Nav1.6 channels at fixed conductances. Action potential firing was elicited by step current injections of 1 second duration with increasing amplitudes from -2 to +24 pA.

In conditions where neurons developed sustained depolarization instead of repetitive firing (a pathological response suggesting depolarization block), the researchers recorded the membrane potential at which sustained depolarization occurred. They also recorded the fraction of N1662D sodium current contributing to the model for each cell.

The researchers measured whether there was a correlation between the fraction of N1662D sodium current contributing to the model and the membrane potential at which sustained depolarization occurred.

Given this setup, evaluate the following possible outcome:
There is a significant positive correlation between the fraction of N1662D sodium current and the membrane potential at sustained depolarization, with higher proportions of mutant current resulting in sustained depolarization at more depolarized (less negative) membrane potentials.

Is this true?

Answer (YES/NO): YES